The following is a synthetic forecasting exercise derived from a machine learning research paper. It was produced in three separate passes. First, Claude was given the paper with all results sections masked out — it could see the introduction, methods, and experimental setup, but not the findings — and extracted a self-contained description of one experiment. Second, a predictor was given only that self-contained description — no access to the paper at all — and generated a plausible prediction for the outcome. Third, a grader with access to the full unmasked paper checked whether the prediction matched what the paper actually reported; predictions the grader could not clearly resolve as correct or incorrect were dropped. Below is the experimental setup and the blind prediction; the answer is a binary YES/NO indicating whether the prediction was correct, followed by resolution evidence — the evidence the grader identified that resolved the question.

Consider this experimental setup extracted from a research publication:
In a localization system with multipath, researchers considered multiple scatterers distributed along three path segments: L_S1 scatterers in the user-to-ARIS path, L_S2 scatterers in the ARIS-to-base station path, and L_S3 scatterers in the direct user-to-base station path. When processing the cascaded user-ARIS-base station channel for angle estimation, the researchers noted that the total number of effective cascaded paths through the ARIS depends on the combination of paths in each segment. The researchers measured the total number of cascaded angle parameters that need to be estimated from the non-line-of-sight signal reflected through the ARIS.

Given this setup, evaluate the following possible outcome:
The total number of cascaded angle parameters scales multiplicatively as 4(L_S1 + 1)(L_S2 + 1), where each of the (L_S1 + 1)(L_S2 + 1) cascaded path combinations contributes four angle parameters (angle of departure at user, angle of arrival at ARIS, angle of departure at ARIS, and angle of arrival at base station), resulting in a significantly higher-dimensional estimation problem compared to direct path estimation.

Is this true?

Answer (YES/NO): NO